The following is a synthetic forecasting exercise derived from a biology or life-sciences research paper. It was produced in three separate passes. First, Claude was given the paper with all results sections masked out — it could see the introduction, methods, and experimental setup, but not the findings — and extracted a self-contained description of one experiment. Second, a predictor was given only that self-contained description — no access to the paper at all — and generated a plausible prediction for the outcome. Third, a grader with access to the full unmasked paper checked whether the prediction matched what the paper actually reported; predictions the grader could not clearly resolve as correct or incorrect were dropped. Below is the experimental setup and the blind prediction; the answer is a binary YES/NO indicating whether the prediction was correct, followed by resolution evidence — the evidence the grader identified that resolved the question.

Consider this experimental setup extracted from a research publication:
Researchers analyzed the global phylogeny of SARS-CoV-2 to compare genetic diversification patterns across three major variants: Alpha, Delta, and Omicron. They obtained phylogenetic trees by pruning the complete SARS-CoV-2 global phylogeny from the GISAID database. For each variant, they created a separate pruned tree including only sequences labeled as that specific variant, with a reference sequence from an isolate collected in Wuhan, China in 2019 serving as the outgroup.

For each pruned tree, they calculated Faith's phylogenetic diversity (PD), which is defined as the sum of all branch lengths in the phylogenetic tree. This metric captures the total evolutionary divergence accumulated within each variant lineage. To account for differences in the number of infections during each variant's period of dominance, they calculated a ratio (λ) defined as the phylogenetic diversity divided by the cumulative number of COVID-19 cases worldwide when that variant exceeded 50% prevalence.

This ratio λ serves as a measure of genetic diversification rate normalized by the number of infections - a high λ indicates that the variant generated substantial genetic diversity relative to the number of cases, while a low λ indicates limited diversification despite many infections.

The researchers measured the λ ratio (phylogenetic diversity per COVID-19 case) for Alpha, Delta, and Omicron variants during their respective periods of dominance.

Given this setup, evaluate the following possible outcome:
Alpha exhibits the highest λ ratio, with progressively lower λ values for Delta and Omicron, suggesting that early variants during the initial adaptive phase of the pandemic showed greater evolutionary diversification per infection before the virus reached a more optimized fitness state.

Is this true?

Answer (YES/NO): NO